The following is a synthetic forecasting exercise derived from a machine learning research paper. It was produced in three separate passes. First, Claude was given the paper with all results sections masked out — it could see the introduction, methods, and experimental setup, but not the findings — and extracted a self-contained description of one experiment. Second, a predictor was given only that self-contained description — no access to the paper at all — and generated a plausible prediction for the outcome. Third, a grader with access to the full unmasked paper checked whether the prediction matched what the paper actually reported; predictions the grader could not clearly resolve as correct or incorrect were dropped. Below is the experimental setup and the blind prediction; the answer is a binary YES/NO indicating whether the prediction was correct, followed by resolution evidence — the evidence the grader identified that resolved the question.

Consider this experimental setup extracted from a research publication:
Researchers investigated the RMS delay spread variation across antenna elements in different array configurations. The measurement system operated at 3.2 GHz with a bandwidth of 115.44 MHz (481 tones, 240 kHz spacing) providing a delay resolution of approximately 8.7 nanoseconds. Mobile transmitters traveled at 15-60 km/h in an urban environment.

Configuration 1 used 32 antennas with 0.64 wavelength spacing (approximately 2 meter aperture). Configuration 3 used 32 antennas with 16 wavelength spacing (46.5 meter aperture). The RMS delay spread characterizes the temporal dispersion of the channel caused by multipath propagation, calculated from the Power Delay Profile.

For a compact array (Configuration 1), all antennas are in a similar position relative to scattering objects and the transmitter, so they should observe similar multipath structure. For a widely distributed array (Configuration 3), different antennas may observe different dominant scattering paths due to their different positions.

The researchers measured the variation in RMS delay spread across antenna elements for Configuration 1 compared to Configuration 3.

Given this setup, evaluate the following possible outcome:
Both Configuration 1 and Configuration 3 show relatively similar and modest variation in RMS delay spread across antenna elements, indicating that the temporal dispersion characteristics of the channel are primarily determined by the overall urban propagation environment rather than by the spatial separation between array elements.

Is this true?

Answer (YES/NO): NO